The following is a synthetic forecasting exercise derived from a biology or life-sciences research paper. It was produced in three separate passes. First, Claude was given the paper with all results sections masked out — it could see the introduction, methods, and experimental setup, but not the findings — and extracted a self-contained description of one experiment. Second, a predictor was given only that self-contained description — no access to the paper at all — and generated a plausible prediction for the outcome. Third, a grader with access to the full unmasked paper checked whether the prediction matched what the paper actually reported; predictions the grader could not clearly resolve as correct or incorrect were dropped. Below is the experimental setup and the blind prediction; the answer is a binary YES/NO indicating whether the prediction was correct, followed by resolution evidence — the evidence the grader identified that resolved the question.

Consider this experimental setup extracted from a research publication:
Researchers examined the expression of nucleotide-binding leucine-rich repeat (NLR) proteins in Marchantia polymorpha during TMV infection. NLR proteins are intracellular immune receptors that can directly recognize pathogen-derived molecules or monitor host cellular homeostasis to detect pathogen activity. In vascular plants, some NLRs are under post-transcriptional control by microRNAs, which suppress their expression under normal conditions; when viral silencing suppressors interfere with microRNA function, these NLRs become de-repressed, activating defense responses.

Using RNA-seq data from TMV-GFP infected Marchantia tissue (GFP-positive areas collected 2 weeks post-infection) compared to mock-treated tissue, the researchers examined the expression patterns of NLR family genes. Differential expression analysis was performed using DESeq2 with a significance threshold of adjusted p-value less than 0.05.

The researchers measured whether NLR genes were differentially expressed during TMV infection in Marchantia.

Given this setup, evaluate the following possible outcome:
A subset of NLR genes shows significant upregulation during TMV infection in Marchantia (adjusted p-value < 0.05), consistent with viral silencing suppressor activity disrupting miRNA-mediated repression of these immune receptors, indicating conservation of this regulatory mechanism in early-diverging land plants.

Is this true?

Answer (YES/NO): NO